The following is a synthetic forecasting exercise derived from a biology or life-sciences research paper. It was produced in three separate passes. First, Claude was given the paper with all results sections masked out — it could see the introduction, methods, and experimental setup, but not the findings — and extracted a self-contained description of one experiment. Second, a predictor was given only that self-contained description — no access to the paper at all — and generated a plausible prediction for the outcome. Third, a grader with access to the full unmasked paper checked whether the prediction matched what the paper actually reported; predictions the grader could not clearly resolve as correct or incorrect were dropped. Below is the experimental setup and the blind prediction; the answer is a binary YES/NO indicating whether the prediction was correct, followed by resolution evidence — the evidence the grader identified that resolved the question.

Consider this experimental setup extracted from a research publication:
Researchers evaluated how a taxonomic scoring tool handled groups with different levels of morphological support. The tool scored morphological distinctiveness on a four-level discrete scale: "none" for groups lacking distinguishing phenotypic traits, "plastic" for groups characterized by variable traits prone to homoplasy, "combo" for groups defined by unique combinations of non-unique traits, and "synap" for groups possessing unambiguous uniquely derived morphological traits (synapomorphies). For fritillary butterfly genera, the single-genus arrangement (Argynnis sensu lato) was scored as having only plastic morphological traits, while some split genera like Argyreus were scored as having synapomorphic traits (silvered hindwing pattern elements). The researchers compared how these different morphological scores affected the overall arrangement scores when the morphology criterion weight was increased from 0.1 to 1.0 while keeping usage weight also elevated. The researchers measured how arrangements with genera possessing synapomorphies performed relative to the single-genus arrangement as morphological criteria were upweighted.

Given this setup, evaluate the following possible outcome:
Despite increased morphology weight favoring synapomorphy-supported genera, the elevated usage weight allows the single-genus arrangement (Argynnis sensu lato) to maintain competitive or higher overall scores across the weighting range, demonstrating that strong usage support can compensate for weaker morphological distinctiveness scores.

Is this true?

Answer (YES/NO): NO